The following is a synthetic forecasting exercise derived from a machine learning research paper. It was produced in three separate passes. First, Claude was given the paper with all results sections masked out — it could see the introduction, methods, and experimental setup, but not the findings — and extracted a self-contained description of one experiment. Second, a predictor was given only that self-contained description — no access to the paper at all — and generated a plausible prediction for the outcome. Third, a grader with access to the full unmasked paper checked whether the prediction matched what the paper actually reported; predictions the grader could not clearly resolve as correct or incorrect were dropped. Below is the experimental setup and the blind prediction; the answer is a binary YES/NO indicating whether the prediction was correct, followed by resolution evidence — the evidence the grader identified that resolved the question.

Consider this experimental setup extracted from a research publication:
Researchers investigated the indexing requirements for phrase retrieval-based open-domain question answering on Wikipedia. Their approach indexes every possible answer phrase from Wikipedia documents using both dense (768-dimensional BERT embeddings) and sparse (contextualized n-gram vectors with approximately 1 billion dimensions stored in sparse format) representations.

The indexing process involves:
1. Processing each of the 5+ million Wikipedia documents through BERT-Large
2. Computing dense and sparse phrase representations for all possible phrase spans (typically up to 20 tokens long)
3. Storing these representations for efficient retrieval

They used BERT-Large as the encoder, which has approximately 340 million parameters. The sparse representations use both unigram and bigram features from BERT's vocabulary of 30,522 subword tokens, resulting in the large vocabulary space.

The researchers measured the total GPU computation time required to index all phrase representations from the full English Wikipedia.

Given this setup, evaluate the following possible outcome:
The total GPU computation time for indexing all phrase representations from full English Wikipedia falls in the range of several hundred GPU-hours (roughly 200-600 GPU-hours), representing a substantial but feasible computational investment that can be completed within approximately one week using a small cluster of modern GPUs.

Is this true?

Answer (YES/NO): YES